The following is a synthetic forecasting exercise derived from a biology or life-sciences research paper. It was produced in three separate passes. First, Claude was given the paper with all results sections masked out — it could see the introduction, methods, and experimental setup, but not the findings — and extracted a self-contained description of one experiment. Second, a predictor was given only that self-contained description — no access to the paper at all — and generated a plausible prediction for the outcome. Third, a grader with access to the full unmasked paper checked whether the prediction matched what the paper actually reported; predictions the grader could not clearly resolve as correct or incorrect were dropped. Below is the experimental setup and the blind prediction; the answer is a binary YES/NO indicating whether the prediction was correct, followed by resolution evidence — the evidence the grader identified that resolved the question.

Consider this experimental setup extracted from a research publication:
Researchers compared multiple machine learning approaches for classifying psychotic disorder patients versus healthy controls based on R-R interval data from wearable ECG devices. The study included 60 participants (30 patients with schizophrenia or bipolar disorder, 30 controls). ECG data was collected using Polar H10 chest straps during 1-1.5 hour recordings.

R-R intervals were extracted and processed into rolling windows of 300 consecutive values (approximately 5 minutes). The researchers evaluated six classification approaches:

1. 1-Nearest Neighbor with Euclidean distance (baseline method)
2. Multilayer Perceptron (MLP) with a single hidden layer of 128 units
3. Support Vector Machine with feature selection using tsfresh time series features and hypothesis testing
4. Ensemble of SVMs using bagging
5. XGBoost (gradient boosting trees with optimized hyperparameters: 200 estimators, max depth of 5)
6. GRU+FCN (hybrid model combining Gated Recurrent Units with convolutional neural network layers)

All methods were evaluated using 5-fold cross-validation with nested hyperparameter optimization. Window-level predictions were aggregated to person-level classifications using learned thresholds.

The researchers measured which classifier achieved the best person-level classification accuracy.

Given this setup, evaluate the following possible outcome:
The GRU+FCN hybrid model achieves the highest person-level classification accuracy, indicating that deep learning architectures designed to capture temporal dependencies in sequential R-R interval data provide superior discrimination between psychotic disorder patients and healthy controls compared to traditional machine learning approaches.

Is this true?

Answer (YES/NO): NO